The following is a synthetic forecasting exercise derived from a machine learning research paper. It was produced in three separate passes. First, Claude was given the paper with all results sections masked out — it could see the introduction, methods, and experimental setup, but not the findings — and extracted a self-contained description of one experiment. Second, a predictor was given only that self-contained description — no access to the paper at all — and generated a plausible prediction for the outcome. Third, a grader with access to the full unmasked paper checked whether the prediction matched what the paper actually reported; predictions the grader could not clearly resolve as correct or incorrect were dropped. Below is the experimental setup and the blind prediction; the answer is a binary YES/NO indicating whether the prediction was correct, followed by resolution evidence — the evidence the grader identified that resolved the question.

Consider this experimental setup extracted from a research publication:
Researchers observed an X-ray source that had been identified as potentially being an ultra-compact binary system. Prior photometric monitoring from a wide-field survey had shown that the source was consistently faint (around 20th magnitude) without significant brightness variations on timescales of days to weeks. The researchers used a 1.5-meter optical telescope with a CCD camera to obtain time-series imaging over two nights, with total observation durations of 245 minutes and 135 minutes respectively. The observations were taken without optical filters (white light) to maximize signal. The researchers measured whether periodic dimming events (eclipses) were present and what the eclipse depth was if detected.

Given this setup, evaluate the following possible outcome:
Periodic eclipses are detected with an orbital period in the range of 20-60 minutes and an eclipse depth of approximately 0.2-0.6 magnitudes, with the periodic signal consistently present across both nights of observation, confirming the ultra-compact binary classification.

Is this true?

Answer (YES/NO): NO